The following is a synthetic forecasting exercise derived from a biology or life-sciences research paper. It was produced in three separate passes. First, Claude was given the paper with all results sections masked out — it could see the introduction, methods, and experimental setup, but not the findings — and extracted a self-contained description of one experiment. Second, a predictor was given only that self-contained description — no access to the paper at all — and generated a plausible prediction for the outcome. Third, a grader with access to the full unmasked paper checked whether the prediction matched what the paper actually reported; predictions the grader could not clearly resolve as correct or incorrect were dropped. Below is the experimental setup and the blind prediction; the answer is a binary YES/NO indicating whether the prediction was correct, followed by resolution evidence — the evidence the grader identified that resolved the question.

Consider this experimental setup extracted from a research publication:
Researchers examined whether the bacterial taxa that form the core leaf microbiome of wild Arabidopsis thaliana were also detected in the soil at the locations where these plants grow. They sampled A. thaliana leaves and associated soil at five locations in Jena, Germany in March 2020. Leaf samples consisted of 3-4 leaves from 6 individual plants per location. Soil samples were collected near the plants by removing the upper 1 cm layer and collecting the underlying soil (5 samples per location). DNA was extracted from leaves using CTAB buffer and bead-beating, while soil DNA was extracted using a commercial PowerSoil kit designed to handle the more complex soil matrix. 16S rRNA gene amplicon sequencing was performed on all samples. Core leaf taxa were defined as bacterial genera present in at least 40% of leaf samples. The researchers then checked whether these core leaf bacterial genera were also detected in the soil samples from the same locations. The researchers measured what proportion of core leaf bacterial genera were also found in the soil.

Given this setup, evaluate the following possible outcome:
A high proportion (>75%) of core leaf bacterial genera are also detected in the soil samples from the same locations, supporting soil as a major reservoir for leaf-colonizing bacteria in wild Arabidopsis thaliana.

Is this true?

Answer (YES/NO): YES